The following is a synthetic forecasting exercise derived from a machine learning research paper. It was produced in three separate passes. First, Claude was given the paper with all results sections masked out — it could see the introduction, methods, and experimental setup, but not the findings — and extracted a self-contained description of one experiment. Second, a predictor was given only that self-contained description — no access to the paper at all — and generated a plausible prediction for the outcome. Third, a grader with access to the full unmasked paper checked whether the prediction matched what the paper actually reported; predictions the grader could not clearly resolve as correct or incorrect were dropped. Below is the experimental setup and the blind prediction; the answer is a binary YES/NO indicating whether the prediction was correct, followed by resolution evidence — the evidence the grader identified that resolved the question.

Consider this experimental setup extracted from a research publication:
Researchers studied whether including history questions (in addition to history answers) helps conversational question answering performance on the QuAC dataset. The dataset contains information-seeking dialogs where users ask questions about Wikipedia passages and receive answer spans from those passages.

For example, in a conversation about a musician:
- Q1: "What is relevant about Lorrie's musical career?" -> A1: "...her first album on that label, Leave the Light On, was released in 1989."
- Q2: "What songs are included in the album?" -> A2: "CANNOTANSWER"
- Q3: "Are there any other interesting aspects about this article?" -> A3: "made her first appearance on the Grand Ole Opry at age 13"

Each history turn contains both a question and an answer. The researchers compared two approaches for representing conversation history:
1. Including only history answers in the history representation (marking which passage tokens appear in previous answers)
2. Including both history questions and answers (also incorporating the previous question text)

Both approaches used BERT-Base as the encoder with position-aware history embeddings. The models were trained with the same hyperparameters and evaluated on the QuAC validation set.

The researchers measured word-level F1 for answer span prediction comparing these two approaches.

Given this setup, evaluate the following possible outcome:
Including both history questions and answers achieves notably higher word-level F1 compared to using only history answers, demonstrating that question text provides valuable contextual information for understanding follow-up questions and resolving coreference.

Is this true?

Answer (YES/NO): NO